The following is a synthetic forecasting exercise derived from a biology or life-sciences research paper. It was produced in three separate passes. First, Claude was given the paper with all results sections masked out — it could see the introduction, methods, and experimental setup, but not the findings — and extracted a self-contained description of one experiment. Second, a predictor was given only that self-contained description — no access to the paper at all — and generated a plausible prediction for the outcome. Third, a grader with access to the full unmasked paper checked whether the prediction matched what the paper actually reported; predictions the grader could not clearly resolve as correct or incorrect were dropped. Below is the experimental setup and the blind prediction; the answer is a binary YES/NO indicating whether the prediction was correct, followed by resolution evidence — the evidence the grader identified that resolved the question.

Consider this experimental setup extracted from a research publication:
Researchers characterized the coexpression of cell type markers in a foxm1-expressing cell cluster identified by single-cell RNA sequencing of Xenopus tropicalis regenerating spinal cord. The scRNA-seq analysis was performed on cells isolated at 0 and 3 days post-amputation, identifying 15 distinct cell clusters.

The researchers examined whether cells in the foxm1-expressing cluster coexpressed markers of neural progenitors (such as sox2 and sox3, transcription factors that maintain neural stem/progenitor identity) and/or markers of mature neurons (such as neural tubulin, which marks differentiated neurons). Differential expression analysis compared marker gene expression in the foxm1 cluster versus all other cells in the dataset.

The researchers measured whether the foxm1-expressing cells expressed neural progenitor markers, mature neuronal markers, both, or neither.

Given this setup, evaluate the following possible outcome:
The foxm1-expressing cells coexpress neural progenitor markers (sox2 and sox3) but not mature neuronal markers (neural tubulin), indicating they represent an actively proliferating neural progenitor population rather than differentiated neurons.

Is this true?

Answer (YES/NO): YES